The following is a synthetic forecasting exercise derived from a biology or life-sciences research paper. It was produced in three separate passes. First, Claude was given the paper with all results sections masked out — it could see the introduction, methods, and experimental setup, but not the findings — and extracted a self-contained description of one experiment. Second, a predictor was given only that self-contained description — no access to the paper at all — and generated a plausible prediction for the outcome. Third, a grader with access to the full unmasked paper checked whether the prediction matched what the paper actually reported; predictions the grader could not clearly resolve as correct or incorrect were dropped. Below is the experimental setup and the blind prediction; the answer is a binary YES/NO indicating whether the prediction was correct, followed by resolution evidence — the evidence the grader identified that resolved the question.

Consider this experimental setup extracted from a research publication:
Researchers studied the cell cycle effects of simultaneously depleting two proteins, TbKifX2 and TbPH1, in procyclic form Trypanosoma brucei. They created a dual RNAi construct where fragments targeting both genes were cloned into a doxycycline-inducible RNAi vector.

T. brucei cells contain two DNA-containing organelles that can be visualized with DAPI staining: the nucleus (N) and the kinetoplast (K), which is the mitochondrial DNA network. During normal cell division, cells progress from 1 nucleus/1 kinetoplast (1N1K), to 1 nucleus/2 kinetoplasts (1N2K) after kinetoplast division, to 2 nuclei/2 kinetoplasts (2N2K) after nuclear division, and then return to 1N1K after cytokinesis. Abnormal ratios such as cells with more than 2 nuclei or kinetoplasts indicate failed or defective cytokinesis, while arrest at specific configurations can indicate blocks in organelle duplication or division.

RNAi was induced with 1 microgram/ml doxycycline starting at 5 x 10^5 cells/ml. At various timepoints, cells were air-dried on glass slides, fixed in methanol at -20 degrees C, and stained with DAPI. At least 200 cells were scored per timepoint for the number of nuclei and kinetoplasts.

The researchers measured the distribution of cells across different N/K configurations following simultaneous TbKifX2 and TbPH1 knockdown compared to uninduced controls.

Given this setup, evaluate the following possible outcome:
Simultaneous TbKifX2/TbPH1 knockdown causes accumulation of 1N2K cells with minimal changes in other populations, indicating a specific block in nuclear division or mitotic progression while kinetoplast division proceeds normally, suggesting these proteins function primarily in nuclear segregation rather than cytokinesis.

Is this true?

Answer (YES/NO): NO